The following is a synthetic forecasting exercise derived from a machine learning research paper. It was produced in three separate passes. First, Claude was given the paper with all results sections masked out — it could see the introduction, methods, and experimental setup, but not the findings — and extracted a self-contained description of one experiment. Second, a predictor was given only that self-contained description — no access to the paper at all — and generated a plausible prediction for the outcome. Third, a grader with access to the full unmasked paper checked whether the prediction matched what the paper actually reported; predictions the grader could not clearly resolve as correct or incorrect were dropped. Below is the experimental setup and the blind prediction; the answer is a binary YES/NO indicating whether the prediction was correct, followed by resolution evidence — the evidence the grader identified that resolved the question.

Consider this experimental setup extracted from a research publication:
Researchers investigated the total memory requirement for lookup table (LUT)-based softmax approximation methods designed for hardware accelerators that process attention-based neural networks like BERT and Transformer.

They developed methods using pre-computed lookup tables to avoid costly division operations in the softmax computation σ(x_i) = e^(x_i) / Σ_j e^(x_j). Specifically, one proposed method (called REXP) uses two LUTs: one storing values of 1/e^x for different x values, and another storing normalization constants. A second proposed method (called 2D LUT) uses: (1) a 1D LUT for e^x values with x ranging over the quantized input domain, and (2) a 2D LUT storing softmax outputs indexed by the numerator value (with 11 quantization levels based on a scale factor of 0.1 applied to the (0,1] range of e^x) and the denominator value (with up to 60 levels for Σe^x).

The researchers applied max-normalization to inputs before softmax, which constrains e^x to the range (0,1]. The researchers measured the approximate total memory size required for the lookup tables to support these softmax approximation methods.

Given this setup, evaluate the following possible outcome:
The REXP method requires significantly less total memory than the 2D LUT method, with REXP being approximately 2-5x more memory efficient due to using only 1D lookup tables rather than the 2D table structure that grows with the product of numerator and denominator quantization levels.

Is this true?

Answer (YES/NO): NO